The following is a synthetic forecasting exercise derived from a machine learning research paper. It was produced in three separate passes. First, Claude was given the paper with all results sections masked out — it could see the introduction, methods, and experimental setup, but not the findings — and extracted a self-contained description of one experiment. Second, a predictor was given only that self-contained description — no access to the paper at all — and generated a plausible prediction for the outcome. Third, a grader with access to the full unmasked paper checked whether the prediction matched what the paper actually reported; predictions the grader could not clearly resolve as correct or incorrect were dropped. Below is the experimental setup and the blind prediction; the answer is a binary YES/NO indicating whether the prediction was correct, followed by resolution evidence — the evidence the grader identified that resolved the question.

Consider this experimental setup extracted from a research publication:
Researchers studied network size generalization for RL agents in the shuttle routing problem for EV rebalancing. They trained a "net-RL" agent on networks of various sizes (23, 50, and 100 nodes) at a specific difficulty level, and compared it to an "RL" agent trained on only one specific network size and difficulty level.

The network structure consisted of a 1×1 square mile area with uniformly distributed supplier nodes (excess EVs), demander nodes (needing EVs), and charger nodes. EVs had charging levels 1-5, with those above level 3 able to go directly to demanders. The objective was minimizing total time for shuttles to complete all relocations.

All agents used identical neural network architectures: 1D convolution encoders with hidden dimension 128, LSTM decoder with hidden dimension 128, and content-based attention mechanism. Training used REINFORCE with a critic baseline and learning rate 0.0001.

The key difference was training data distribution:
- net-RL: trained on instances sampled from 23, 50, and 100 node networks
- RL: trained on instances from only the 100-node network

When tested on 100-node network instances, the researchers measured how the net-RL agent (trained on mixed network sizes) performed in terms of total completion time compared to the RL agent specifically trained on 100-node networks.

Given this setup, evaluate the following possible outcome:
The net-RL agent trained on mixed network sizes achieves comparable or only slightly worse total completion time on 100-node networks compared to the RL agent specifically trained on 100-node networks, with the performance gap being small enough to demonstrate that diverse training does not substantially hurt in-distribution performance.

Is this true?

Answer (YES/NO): YES